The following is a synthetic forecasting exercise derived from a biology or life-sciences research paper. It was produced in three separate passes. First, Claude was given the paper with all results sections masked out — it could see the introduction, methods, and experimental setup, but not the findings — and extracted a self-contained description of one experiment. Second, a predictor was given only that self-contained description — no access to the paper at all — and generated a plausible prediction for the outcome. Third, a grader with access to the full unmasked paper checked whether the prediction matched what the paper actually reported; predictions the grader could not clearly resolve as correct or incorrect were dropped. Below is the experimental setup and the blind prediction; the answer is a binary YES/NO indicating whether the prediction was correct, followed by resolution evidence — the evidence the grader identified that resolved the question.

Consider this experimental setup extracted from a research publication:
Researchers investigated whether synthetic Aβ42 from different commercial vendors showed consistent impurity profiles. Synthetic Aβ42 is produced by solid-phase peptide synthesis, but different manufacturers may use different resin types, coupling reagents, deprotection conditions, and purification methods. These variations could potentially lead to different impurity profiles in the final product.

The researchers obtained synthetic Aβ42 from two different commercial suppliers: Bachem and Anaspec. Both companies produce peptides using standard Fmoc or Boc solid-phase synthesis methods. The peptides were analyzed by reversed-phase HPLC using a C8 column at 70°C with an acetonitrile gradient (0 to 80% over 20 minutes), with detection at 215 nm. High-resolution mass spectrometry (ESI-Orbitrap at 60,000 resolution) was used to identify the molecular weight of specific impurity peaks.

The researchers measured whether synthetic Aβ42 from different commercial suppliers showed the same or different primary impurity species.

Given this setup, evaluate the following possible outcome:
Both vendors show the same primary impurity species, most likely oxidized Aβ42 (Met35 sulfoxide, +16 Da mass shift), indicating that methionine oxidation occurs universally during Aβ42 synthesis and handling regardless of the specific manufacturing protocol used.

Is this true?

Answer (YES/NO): NO